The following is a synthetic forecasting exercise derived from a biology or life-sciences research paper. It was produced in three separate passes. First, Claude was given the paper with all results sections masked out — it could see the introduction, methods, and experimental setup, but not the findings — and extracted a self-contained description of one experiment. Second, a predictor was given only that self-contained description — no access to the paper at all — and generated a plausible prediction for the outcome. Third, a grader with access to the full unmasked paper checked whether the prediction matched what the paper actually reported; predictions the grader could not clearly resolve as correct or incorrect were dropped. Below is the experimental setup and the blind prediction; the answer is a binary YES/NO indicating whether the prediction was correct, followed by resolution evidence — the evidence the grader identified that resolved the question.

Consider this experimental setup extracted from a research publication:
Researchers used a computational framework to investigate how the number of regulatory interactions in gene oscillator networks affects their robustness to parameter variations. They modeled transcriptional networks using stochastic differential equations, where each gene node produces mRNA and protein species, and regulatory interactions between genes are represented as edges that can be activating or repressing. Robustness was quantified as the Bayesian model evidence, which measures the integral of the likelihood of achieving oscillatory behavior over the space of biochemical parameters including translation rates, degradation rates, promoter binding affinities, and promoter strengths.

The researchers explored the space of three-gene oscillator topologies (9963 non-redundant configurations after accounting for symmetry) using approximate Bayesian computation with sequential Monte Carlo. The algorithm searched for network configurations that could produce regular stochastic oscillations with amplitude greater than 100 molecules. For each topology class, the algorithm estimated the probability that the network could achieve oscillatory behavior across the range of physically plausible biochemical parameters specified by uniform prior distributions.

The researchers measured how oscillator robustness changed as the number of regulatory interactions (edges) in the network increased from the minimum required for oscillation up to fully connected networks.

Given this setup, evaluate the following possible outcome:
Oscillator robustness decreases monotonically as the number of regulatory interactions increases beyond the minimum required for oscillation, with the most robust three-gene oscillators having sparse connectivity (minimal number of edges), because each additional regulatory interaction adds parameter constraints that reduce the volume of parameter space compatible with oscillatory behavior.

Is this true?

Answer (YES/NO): NO